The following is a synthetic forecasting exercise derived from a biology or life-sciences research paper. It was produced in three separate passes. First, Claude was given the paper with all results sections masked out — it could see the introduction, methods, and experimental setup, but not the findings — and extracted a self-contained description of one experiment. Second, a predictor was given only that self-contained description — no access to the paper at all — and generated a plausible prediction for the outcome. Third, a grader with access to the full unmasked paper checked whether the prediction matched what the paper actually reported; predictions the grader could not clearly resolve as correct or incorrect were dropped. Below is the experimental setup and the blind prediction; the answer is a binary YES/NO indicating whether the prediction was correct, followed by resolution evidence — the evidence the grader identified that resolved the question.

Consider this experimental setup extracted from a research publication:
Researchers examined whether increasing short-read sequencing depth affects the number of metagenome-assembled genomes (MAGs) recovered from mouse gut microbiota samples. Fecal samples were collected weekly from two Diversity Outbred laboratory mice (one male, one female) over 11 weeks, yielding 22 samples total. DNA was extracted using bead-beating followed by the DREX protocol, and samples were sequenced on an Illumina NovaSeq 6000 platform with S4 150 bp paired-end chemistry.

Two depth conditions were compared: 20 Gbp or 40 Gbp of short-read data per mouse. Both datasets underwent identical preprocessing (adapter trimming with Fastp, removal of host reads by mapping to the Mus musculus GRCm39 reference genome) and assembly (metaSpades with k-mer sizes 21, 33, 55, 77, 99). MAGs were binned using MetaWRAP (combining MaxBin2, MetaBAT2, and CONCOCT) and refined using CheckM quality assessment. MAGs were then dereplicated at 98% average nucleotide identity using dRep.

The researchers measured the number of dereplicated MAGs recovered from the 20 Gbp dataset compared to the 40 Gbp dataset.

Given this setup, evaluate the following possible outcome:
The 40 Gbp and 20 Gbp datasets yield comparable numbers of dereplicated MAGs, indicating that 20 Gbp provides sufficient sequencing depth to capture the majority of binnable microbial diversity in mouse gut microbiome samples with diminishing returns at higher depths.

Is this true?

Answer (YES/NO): NO